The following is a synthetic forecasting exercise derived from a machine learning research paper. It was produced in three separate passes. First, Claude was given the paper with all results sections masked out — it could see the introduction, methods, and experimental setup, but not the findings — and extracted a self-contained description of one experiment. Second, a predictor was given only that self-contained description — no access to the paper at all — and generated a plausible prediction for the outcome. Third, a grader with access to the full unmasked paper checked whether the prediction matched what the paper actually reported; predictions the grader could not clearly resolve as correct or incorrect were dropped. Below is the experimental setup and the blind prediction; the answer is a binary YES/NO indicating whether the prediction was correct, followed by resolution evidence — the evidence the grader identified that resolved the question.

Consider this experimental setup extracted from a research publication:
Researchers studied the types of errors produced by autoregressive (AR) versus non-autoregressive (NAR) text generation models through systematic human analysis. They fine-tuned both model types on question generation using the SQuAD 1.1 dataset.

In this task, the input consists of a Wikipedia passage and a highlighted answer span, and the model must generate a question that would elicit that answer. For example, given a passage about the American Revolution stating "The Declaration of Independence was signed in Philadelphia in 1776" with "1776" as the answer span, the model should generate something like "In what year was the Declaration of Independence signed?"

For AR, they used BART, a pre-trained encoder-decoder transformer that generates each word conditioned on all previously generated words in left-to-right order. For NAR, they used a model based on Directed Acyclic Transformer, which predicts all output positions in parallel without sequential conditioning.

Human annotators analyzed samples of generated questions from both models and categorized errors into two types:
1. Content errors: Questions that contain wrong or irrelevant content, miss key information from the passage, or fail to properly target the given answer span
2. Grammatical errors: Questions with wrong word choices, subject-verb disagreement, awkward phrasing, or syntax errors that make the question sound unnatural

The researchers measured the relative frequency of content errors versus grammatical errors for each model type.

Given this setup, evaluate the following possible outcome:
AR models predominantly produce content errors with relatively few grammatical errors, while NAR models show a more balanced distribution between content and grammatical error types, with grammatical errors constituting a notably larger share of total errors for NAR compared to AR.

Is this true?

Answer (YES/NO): NO